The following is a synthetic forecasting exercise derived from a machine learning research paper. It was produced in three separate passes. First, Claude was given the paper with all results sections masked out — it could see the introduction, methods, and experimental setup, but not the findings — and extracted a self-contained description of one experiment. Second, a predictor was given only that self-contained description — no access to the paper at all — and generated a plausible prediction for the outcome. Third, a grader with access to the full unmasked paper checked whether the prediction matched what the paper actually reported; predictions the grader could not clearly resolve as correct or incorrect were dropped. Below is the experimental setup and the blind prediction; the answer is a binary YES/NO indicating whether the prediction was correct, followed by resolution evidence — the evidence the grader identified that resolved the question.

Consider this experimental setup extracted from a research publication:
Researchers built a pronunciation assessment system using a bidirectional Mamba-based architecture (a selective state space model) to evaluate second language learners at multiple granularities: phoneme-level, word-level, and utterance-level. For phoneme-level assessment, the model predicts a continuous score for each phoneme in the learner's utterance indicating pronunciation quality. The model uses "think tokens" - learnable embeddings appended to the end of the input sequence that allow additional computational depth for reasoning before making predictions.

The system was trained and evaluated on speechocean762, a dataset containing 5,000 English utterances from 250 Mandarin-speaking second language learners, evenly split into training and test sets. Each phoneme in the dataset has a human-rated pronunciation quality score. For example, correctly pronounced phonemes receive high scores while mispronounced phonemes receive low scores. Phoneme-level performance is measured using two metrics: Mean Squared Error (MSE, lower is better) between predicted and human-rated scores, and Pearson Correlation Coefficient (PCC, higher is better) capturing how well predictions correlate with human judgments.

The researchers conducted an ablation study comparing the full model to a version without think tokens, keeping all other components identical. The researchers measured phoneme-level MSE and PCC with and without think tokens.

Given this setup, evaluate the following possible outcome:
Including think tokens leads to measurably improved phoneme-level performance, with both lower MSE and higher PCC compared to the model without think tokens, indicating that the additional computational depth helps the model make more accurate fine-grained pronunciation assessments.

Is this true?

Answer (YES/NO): NO